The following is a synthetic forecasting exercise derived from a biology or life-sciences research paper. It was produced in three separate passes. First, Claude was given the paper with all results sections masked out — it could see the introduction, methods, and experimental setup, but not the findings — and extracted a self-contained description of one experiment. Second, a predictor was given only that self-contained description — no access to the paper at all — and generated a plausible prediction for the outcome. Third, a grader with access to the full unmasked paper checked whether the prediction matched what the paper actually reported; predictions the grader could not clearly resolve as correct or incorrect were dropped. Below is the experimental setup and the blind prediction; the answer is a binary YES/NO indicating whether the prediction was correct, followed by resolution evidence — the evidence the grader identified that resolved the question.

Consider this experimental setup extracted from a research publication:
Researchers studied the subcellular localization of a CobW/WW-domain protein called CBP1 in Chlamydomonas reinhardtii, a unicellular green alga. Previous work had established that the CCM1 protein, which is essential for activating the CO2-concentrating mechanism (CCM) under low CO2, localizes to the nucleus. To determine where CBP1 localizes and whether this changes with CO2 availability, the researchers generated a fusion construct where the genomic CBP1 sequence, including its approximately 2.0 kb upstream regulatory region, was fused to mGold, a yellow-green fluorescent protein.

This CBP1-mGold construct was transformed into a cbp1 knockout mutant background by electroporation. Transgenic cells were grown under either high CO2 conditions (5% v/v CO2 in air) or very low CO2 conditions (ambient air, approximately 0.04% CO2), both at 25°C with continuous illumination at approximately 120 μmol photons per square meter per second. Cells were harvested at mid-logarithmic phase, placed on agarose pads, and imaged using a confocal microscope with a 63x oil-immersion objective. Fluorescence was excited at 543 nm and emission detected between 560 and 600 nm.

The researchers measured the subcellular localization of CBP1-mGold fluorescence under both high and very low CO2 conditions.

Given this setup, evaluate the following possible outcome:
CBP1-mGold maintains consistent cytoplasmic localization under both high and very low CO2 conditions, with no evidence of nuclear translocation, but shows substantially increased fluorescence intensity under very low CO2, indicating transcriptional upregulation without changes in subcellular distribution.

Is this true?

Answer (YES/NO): NO